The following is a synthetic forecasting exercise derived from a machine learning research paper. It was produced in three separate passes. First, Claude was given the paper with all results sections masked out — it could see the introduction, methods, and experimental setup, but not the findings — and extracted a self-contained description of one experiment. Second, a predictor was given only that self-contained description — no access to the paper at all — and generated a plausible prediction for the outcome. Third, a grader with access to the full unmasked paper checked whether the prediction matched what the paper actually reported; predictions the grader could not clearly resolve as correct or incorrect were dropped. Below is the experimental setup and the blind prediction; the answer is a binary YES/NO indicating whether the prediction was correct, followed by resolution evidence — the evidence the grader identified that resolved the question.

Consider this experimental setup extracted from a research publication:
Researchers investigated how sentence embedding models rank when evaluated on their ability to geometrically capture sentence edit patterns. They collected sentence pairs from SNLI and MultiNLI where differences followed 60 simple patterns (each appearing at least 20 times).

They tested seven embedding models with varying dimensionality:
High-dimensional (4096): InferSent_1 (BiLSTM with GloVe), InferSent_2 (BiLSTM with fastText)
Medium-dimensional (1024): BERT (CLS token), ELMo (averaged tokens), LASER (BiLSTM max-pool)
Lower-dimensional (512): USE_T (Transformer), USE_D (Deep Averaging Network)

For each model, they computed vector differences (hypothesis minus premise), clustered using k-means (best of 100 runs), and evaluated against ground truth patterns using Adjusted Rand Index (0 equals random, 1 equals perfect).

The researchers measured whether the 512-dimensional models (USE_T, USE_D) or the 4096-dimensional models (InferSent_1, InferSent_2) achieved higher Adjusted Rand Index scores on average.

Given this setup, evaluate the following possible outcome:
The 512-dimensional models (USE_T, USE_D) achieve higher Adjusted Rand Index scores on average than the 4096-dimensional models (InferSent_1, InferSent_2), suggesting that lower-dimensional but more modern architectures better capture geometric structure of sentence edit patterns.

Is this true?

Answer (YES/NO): NO